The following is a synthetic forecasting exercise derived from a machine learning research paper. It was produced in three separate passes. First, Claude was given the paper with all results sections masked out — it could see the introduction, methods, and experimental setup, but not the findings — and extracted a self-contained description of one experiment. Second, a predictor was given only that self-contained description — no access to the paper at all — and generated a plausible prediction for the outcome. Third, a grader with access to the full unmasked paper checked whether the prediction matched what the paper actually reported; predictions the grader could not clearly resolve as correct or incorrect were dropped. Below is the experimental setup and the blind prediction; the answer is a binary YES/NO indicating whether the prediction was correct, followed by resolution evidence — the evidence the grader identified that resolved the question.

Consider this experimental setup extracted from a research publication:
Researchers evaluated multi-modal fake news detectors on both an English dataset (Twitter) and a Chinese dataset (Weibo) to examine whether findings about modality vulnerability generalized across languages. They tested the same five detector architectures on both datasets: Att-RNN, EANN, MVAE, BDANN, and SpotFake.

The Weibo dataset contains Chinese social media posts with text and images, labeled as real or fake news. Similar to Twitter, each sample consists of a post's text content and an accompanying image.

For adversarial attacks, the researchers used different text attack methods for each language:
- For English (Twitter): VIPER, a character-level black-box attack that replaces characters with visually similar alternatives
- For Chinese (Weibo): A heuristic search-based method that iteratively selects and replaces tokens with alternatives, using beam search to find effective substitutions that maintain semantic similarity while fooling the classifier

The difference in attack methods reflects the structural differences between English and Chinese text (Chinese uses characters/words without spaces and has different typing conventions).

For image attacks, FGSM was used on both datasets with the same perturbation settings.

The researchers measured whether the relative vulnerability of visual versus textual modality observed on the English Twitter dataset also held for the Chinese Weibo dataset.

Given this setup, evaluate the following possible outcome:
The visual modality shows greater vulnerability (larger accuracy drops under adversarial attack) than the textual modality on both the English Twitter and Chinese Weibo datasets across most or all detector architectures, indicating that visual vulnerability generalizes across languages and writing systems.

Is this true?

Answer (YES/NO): YES